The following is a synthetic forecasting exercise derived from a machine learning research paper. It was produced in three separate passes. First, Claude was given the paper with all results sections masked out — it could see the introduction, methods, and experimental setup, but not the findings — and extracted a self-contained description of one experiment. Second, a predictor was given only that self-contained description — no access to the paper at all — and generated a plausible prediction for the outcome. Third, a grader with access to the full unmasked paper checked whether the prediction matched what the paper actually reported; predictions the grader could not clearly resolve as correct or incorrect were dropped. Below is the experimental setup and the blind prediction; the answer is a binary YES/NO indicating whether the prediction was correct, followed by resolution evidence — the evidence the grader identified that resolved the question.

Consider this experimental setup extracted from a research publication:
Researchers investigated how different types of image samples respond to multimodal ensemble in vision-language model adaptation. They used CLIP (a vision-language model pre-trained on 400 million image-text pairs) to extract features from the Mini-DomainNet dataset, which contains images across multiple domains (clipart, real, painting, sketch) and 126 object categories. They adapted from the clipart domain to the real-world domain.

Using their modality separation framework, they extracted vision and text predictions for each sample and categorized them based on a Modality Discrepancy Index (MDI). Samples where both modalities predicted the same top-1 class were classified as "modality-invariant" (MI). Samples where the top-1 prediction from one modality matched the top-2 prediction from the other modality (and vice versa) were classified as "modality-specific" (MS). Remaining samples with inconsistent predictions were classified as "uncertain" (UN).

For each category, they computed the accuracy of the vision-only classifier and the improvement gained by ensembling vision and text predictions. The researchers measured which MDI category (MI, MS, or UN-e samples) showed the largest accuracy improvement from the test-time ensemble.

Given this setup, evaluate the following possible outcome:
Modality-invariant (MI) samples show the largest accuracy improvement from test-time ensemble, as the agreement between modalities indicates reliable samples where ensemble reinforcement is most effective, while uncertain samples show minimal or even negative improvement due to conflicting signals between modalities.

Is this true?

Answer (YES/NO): NO